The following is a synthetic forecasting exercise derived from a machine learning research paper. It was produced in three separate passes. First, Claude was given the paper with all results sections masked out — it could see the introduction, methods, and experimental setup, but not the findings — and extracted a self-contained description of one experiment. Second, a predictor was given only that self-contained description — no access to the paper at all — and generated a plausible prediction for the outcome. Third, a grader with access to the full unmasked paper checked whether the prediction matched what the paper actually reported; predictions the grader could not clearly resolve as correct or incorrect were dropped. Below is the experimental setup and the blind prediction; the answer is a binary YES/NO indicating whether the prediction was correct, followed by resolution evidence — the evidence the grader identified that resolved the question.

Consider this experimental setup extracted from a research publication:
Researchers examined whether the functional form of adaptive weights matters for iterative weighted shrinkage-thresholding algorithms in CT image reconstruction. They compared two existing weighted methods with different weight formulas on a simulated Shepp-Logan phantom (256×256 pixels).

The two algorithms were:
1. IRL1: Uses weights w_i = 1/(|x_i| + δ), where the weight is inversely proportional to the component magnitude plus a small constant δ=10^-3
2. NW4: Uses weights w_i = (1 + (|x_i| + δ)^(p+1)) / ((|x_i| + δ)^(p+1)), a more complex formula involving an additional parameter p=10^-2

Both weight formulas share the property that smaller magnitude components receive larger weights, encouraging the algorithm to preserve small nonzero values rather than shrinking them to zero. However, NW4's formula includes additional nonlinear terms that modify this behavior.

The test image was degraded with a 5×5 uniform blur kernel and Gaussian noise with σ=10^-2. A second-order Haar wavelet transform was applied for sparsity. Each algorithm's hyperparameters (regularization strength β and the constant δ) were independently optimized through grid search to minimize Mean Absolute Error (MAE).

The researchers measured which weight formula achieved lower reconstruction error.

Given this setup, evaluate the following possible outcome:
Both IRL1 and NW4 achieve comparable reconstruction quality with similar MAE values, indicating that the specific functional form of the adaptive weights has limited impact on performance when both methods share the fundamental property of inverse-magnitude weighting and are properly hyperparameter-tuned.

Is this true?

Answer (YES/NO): NO